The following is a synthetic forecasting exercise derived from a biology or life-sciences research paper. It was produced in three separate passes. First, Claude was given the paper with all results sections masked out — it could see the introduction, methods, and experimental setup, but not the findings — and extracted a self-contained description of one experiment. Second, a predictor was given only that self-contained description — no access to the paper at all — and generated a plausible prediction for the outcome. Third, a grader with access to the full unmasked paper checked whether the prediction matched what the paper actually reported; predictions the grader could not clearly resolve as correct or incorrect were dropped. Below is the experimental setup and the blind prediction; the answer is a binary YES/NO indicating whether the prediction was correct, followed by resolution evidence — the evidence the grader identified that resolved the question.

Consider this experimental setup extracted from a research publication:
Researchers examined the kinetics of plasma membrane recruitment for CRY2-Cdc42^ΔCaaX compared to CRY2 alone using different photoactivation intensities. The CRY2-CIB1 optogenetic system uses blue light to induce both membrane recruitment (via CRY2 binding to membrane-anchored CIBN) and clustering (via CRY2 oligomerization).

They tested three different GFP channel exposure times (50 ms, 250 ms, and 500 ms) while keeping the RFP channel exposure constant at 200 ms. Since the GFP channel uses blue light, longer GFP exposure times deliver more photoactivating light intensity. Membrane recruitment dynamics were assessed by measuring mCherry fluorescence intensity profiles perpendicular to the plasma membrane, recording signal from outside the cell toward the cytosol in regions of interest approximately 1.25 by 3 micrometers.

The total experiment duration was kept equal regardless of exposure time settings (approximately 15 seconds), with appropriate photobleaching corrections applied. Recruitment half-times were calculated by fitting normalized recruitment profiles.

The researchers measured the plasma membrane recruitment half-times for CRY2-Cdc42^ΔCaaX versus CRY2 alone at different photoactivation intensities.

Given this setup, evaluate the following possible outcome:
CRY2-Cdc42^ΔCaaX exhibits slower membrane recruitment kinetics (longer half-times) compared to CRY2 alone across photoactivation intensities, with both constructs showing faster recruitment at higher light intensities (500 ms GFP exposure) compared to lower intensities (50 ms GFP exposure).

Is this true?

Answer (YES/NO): NO